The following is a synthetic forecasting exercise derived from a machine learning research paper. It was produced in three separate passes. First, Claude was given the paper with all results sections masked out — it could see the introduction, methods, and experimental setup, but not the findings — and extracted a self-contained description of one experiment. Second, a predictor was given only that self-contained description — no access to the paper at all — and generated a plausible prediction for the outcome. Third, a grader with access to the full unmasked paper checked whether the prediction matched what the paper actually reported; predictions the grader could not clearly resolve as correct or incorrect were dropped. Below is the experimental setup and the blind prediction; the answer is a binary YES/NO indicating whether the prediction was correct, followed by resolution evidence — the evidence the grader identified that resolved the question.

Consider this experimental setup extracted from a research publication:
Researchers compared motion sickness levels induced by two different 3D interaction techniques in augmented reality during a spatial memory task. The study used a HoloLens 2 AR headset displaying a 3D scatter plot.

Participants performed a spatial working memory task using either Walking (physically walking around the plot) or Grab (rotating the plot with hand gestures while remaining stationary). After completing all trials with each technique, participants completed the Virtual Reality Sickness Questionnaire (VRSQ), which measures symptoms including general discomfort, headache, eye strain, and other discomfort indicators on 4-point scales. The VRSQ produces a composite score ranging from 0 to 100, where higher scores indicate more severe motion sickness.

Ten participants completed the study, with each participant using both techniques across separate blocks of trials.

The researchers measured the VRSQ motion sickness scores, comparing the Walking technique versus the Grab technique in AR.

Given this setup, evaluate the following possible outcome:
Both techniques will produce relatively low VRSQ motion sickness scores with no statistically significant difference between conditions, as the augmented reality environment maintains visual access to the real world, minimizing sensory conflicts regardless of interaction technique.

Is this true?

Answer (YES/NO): NO